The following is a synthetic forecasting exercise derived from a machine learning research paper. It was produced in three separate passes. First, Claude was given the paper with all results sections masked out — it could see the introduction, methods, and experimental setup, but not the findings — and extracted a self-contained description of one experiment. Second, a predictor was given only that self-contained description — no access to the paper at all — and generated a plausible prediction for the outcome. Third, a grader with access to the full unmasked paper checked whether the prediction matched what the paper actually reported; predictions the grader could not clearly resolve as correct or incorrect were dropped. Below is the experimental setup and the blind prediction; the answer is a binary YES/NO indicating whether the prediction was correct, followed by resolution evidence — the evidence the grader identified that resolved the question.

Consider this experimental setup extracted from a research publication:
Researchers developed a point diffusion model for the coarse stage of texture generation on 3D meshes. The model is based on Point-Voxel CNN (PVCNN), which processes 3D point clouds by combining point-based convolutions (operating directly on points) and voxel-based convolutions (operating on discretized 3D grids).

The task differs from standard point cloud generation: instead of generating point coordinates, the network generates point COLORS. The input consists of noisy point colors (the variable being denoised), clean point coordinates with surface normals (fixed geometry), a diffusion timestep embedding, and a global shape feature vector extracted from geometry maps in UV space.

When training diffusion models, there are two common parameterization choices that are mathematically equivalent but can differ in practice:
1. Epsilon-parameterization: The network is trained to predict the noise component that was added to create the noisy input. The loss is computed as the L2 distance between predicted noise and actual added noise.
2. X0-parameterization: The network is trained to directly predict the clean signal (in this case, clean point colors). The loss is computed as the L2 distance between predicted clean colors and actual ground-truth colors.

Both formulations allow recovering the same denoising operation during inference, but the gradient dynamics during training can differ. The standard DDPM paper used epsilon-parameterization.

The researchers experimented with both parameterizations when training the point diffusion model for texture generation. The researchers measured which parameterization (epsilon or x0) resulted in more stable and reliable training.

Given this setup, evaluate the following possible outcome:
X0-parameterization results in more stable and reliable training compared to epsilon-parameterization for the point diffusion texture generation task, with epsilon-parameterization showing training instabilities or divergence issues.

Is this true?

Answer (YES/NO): NO